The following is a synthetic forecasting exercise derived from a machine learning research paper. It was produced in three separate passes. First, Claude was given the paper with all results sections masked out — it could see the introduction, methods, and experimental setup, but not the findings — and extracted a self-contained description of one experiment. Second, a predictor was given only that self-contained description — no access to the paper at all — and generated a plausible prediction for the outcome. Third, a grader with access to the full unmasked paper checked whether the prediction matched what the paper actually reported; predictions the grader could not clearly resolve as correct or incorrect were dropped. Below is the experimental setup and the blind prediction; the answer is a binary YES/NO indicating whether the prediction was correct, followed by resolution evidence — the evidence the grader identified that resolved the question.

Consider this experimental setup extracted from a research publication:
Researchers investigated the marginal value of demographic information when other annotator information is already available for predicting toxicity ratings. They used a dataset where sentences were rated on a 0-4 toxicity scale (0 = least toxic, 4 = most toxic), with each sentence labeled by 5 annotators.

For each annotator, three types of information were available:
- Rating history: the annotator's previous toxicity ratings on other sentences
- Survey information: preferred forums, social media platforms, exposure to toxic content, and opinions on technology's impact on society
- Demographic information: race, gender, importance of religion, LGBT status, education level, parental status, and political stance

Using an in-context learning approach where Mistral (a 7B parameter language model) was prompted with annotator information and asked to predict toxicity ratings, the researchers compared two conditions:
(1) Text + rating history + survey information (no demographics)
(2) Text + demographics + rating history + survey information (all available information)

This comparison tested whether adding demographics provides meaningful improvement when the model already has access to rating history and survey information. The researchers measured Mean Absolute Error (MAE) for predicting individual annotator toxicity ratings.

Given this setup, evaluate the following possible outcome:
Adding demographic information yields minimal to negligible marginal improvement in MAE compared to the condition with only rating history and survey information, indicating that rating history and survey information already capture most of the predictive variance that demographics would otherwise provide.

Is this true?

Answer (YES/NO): YES